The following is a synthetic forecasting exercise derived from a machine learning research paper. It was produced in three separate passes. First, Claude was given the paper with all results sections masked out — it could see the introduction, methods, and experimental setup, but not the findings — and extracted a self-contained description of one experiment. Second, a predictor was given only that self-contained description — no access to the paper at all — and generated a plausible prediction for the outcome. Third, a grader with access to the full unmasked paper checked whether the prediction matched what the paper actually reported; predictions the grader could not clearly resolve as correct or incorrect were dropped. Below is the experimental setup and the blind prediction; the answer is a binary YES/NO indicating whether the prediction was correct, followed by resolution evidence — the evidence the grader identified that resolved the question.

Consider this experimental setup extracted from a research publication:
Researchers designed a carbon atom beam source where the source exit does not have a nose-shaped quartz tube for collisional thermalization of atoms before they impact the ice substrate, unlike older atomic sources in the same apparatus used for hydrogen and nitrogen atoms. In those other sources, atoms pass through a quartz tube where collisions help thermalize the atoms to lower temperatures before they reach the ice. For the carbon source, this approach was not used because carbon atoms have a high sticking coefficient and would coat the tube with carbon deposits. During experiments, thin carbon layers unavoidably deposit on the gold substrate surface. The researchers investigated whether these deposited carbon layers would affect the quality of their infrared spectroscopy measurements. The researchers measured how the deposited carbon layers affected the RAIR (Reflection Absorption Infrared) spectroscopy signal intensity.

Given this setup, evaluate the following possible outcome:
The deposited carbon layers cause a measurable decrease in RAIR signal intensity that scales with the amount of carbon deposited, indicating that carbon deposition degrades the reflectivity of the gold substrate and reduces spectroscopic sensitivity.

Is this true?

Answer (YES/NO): NO